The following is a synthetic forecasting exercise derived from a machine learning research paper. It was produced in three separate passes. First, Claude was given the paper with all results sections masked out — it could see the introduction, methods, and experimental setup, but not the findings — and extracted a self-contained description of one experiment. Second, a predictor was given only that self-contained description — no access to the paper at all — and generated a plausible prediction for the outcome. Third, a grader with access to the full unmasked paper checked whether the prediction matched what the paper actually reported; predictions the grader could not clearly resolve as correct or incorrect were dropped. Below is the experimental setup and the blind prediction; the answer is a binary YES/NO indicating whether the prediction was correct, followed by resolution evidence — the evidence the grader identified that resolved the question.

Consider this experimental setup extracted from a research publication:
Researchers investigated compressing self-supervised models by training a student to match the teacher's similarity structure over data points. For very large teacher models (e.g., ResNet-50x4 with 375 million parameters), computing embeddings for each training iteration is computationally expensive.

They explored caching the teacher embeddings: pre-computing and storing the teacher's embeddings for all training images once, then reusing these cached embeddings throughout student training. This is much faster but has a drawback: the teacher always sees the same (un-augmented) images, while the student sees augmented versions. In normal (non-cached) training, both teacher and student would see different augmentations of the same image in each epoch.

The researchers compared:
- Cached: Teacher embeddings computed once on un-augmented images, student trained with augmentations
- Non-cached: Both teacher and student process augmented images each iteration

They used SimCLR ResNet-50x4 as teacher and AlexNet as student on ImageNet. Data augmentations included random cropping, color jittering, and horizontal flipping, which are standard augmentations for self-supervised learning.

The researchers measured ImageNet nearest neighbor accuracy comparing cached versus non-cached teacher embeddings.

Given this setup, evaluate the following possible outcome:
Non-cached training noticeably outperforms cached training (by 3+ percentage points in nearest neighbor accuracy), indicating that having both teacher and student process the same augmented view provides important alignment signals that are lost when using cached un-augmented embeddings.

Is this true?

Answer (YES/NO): NO